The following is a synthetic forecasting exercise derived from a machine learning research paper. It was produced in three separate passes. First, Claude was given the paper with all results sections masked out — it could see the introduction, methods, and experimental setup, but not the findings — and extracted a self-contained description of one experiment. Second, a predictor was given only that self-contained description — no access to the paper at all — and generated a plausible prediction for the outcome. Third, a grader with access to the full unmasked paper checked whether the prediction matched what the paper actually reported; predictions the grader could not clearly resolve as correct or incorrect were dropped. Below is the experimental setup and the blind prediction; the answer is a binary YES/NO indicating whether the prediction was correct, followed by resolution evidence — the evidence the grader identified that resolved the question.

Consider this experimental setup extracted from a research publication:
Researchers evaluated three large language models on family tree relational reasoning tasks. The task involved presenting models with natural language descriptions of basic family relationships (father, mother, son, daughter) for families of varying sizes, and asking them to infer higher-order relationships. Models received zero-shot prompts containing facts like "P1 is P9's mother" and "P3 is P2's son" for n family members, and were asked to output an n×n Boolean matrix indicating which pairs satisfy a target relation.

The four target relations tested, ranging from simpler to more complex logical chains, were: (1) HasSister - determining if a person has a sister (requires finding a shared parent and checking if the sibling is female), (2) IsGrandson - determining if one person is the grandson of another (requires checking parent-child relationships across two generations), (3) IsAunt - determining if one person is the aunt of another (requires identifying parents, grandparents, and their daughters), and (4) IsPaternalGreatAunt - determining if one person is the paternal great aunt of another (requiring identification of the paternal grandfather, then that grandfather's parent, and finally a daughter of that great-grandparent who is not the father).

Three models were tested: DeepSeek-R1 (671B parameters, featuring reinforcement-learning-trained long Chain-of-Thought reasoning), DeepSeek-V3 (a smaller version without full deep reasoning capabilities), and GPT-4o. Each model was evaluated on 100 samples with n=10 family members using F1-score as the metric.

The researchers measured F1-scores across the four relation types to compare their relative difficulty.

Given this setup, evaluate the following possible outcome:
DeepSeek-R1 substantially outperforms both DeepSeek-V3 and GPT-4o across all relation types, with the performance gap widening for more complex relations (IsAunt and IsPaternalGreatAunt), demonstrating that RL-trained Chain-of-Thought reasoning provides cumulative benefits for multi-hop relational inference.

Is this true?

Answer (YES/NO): NO